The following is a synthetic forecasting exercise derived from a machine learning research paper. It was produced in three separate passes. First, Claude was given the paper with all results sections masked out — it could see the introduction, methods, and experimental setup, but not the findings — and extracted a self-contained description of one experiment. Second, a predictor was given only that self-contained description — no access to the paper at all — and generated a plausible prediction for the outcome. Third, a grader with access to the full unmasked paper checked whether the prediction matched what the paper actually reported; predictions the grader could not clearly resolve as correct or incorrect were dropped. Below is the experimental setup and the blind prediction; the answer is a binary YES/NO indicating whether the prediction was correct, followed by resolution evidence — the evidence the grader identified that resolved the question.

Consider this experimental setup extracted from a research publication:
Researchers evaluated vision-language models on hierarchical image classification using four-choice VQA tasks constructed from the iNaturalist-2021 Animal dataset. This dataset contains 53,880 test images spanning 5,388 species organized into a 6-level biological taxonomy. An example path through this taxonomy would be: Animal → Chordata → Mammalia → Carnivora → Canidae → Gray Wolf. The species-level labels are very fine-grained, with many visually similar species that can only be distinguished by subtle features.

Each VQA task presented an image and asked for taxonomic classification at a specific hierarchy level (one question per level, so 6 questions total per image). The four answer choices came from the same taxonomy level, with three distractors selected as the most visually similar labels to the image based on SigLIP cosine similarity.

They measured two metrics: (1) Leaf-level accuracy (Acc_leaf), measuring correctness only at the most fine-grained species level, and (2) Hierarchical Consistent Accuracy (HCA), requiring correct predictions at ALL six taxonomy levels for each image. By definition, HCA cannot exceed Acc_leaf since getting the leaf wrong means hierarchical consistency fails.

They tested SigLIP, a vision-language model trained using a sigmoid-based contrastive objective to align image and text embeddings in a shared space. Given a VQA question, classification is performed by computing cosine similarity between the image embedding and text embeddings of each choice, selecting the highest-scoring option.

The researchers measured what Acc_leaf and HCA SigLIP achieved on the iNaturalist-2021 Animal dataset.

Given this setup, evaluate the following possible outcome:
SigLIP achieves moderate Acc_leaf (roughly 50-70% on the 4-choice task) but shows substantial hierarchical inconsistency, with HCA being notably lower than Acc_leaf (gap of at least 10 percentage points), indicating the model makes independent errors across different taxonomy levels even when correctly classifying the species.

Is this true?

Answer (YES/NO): NO